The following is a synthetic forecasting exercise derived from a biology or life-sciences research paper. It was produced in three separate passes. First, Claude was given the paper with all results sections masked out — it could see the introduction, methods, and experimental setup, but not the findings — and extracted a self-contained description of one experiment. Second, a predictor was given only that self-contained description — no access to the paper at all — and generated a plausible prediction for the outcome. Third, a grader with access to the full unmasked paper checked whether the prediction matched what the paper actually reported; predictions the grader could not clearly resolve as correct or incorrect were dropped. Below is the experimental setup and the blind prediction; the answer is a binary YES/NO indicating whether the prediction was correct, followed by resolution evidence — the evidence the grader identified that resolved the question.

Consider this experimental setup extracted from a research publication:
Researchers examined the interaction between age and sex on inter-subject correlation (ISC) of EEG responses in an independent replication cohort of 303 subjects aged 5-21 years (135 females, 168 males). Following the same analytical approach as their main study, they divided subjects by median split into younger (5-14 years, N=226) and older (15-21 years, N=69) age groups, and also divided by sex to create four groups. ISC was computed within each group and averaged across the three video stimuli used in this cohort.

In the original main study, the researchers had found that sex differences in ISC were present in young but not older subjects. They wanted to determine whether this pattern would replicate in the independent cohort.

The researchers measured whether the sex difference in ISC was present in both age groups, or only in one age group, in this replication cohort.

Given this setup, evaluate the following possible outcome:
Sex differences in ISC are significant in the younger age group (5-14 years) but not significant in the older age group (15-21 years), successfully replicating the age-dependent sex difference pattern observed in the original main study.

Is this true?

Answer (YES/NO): YES